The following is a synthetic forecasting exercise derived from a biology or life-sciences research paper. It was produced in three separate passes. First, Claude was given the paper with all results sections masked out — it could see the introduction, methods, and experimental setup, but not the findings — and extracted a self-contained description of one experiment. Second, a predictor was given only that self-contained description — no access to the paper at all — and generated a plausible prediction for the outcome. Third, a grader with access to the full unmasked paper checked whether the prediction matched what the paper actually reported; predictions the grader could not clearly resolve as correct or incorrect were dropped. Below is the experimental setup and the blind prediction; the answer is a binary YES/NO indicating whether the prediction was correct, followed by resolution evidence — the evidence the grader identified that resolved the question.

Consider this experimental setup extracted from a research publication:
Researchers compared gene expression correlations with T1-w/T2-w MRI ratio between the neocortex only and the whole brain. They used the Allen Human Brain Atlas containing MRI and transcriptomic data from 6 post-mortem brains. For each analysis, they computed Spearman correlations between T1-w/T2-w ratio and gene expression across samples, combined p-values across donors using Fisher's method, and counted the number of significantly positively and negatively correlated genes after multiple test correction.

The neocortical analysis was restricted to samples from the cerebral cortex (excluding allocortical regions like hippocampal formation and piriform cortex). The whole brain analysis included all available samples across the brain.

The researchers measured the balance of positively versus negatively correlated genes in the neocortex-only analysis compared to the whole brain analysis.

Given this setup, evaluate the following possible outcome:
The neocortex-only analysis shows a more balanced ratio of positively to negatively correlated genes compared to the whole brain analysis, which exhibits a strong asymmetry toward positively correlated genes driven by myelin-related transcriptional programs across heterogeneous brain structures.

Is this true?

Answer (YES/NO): NO